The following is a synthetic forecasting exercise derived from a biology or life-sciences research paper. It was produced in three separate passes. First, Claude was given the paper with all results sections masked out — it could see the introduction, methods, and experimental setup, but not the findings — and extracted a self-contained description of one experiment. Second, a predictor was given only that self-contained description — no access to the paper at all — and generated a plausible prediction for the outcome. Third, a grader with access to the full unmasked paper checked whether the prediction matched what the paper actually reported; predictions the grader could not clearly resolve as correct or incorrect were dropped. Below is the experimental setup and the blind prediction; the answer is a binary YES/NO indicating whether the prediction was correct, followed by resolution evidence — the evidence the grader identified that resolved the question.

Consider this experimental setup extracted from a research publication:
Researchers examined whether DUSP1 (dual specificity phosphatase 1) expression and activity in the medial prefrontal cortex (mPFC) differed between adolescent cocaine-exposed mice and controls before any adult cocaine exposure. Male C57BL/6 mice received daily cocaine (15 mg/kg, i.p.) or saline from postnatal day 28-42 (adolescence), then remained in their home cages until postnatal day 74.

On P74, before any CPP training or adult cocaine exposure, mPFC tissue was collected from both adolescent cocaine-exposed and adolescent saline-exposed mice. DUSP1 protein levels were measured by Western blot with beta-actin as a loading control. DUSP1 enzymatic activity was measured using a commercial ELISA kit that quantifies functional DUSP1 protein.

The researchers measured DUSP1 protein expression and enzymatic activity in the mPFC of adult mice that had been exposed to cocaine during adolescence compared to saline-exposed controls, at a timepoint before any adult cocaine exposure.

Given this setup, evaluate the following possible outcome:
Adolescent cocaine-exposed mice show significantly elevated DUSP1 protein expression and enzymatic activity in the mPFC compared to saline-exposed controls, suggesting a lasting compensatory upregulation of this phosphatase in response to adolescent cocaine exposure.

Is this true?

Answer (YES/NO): NO